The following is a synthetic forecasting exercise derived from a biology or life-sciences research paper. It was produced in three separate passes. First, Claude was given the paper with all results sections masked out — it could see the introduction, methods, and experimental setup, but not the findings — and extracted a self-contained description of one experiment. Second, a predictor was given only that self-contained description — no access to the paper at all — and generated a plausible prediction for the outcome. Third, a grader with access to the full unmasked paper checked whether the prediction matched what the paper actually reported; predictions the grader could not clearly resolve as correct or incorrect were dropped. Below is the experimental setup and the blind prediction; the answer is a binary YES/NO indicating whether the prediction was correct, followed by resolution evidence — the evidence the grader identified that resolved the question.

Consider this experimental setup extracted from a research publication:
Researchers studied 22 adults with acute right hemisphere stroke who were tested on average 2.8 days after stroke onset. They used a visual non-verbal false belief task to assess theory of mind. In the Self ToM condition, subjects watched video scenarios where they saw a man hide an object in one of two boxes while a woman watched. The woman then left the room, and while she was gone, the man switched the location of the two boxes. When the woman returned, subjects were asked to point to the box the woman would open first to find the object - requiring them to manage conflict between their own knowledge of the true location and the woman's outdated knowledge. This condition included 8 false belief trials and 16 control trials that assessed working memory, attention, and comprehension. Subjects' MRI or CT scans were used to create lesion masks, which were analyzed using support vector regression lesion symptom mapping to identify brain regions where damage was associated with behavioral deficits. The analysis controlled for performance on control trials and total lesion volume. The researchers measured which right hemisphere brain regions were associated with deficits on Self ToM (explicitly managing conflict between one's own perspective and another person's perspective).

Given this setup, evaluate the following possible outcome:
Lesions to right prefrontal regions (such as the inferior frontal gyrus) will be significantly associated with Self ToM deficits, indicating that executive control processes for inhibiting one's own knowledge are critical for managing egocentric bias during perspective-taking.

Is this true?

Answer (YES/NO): YES